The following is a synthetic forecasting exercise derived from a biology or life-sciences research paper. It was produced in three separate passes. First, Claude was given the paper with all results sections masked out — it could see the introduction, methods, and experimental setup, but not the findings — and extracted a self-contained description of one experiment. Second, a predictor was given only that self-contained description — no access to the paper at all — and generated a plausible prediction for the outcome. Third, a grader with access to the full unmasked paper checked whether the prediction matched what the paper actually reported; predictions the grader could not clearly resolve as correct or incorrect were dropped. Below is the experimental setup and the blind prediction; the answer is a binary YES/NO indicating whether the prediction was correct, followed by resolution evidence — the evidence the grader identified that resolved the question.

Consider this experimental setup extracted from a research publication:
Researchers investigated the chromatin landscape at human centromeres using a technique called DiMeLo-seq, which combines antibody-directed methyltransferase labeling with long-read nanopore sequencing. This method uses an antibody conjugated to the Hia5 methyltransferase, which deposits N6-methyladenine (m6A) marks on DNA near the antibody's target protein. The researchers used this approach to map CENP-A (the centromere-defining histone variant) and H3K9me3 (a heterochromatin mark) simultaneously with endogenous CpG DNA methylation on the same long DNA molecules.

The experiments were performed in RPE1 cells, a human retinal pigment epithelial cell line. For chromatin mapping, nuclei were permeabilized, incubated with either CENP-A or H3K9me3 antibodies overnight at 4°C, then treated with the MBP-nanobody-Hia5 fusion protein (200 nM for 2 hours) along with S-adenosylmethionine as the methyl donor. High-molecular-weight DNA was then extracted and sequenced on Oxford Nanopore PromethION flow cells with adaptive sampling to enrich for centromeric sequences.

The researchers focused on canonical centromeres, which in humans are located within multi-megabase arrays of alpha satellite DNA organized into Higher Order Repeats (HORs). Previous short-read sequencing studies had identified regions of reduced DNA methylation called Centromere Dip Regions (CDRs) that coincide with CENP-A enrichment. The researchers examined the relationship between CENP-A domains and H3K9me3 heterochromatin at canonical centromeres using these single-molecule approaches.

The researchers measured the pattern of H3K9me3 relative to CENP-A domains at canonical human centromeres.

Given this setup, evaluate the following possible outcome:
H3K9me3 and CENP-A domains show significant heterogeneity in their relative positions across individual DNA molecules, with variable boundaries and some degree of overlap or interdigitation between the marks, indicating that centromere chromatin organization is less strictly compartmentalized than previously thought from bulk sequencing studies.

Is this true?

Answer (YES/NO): NO